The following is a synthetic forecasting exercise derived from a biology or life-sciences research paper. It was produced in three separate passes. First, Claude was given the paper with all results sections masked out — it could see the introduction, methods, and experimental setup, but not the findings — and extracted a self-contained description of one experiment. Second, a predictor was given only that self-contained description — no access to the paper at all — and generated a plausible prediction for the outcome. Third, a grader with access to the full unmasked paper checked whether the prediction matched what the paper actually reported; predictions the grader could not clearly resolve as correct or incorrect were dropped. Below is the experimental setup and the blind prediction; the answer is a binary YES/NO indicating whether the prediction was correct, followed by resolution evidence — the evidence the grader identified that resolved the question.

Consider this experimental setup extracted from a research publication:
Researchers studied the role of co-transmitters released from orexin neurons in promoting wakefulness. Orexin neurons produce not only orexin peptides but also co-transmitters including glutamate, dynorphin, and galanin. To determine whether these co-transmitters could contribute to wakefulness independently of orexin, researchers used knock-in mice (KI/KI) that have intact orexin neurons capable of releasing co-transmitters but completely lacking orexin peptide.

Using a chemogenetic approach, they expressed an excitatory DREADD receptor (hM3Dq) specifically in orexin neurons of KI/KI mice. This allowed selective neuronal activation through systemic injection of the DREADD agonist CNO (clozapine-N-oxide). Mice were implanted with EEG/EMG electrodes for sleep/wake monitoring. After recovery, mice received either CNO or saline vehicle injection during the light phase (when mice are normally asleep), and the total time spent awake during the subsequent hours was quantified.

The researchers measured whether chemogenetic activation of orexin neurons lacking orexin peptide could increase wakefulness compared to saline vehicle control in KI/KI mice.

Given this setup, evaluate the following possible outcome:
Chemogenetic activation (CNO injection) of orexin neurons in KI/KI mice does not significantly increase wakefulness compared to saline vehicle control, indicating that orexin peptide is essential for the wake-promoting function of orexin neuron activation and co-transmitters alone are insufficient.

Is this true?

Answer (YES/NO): NO